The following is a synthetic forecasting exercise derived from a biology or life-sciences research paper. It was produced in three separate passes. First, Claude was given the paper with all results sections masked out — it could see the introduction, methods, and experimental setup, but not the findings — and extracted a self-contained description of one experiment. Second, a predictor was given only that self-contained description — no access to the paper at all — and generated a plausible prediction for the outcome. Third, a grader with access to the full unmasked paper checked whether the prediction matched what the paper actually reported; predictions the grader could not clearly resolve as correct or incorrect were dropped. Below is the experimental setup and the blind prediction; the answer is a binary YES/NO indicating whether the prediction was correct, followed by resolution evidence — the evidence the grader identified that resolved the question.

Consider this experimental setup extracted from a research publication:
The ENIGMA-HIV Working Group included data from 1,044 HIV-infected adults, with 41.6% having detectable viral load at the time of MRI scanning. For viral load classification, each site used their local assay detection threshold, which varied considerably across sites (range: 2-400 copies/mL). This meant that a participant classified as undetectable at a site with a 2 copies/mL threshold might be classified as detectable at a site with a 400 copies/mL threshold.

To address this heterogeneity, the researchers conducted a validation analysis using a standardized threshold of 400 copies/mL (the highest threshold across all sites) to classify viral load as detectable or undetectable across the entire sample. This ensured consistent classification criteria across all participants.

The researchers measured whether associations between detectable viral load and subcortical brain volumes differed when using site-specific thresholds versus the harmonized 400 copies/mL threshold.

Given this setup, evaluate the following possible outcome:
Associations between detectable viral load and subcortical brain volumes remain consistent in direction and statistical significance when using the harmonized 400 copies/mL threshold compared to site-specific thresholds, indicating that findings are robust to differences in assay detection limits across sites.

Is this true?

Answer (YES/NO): YES